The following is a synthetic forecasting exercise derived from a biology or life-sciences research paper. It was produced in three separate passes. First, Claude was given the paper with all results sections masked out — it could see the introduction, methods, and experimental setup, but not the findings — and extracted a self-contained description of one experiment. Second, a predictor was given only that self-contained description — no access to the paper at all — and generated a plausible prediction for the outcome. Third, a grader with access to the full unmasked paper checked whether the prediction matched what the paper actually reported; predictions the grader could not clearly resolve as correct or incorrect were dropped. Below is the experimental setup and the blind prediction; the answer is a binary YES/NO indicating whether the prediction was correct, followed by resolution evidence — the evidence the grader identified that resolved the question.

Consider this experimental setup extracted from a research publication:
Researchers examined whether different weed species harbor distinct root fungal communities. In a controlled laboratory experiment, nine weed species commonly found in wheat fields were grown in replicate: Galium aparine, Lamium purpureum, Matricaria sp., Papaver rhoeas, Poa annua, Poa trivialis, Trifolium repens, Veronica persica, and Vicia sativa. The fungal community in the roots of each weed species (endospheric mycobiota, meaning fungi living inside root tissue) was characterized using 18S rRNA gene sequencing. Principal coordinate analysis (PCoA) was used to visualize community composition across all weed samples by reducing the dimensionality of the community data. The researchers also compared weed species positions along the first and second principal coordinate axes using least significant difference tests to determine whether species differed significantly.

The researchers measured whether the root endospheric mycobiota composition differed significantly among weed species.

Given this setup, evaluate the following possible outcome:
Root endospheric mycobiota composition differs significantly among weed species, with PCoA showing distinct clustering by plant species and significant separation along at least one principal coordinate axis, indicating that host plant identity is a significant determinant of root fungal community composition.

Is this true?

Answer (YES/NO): YES